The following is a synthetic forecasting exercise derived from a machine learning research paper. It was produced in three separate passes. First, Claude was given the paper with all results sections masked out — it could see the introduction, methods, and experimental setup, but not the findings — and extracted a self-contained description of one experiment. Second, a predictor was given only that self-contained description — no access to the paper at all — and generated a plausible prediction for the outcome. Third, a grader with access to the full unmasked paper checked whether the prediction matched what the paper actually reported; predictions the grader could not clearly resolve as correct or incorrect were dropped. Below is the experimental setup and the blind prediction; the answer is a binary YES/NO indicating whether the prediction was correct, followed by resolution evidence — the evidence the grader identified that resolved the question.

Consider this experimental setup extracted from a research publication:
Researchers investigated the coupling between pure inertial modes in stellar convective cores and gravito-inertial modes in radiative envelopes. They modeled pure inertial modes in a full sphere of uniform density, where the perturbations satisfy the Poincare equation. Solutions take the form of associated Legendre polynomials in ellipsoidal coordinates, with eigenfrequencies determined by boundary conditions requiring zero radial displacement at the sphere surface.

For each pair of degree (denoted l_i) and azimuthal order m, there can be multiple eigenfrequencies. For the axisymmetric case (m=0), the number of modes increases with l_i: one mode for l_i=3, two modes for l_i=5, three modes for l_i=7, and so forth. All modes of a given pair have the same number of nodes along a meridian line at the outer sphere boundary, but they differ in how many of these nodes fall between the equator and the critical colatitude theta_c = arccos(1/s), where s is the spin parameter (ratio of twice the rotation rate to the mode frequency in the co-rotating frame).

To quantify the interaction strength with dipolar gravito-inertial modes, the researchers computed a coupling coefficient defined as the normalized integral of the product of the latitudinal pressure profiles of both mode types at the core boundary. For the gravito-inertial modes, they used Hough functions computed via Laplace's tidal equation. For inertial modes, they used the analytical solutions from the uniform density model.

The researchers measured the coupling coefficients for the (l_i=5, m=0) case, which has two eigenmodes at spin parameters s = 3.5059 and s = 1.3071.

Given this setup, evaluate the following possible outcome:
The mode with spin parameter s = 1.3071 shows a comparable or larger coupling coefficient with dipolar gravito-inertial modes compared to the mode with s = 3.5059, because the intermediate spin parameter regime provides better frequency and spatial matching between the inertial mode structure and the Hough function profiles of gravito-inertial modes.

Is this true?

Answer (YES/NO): NO